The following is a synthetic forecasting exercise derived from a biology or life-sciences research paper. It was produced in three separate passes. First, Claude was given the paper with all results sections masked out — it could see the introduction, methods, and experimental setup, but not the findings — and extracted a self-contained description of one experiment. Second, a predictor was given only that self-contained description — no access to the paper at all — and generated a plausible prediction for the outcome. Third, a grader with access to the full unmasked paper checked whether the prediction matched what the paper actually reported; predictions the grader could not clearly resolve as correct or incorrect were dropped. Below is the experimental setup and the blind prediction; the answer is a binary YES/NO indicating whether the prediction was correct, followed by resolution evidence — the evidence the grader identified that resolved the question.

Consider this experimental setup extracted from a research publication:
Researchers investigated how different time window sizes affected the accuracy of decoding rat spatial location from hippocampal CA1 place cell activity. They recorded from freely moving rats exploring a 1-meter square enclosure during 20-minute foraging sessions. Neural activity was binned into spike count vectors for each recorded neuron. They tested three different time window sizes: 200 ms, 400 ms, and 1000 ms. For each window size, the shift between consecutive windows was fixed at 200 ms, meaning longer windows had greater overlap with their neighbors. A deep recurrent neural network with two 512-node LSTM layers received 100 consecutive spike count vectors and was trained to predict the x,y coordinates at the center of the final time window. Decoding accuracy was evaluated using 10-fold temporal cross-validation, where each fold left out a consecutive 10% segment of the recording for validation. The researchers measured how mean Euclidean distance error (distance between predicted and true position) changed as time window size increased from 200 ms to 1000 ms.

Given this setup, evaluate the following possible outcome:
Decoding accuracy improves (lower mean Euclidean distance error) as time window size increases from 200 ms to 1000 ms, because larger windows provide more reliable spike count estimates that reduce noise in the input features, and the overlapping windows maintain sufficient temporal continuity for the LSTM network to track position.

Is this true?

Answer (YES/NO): YES